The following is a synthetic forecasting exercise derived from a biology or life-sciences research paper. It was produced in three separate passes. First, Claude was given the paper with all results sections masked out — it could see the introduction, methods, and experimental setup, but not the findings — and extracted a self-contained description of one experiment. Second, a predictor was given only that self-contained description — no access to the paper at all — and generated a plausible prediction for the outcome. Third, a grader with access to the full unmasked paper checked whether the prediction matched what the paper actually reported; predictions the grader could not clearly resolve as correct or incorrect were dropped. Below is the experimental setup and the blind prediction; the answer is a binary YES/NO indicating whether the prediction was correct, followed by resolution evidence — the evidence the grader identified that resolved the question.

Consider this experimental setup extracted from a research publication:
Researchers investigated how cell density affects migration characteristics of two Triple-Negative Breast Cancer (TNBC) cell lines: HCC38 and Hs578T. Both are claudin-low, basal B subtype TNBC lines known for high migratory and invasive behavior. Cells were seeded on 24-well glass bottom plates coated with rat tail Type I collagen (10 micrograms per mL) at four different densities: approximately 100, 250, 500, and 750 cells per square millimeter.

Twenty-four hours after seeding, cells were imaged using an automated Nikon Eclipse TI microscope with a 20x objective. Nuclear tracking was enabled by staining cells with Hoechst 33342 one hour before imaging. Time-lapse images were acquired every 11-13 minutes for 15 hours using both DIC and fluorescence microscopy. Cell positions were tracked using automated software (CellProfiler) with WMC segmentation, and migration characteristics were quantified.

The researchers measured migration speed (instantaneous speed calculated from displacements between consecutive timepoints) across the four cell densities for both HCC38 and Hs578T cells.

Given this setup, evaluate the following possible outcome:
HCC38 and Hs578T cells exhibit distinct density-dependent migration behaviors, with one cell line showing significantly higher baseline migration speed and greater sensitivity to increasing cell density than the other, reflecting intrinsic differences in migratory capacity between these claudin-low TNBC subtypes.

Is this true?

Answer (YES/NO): NO